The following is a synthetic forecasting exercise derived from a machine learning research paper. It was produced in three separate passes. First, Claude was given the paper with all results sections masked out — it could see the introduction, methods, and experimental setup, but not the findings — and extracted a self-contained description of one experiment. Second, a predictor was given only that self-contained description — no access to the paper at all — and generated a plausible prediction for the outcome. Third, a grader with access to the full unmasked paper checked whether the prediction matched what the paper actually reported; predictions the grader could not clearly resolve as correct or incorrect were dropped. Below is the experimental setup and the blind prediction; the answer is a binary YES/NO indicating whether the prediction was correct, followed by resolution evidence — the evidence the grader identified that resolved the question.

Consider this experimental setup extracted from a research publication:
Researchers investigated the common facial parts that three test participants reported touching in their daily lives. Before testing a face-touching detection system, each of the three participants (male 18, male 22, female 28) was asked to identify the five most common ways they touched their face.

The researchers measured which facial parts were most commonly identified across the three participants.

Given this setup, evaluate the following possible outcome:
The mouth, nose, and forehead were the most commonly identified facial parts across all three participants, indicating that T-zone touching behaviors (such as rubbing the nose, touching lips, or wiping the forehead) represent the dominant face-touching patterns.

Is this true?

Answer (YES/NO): NO